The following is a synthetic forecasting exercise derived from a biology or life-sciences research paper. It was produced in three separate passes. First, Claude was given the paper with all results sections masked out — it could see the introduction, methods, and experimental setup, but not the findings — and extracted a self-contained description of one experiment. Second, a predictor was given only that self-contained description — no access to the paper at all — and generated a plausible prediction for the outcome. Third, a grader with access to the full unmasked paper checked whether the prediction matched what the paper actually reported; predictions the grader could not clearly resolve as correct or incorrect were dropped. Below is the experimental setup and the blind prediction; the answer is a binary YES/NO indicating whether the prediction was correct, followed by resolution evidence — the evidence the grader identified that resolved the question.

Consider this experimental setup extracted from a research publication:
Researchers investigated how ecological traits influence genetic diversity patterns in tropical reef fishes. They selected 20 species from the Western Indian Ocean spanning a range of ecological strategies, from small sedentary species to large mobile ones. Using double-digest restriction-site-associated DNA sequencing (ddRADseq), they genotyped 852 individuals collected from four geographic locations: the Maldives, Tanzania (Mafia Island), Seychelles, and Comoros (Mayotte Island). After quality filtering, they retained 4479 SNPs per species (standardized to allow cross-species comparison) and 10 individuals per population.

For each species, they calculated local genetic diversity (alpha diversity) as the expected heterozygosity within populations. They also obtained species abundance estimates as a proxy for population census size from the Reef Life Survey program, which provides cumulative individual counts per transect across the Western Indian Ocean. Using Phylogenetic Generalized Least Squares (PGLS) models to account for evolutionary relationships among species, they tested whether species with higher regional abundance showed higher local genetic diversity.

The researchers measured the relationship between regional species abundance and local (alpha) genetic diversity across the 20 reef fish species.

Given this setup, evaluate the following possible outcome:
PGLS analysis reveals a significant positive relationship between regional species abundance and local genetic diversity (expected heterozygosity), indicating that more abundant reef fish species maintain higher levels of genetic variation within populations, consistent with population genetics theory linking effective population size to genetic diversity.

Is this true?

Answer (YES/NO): NO